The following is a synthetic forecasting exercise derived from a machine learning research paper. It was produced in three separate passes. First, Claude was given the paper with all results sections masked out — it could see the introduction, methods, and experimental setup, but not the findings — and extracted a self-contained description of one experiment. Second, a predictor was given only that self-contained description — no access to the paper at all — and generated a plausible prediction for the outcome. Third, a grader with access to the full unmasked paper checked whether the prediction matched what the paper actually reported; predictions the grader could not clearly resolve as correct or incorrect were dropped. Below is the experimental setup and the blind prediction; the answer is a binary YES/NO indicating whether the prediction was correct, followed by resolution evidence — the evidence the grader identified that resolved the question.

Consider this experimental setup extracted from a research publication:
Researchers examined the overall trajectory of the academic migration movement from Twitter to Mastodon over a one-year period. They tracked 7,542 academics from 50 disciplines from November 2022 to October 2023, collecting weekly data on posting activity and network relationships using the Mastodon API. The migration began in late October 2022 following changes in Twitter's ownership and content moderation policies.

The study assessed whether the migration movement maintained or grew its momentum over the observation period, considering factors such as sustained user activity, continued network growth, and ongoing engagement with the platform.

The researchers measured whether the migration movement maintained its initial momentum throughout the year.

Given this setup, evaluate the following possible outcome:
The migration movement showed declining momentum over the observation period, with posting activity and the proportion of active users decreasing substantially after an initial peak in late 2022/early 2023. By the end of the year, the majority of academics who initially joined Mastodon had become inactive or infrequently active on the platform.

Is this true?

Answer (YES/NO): YES